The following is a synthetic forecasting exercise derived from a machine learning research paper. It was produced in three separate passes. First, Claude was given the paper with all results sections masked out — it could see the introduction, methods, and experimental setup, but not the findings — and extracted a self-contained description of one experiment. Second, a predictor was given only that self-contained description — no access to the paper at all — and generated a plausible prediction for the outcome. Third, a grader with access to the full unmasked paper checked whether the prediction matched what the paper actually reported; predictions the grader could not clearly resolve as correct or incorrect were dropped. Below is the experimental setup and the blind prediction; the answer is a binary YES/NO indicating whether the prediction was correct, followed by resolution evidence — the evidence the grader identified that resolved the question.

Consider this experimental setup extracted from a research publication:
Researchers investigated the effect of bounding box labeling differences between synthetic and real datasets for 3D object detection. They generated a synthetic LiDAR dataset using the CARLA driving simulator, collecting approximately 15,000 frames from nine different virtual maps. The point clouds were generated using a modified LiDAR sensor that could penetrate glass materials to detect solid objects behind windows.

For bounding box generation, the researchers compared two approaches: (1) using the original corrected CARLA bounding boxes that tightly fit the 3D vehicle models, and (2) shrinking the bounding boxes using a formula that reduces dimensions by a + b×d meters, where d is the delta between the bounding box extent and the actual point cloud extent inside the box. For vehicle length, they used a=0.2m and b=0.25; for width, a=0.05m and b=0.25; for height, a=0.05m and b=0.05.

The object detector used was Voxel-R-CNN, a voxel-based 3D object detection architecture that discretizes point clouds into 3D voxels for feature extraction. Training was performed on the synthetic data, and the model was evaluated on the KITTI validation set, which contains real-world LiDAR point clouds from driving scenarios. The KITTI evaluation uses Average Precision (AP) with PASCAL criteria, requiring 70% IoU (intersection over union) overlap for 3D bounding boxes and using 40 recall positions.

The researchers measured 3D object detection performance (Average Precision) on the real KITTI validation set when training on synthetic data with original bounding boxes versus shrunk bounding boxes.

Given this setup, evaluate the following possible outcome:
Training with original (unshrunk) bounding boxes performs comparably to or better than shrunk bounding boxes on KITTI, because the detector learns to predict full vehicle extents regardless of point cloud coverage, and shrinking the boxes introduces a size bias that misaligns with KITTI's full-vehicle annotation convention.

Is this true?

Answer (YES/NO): NO